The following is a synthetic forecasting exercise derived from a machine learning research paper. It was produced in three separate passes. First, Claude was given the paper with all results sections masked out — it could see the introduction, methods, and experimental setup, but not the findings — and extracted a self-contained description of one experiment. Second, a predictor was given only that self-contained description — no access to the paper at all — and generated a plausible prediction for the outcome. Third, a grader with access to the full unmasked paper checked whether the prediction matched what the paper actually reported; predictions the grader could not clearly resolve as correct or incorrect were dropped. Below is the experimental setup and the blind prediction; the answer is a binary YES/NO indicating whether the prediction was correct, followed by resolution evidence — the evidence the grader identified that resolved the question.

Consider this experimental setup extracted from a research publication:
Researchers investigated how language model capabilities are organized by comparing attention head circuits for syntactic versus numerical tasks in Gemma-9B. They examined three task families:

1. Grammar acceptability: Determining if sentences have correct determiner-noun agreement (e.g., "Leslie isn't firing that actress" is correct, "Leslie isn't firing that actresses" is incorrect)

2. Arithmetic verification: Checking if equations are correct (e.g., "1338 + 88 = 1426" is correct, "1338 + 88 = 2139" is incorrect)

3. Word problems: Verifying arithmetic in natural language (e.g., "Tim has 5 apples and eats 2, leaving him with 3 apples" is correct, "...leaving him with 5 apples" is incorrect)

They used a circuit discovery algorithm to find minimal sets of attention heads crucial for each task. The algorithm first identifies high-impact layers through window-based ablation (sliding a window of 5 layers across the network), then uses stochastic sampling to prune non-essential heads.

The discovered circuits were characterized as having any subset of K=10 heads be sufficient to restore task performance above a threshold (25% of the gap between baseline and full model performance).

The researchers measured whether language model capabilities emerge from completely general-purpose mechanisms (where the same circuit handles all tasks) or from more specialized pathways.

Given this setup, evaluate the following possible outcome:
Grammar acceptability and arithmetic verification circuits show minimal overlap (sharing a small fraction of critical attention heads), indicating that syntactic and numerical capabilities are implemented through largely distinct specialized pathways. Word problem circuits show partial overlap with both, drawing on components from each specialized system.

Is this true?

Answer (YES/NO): NO